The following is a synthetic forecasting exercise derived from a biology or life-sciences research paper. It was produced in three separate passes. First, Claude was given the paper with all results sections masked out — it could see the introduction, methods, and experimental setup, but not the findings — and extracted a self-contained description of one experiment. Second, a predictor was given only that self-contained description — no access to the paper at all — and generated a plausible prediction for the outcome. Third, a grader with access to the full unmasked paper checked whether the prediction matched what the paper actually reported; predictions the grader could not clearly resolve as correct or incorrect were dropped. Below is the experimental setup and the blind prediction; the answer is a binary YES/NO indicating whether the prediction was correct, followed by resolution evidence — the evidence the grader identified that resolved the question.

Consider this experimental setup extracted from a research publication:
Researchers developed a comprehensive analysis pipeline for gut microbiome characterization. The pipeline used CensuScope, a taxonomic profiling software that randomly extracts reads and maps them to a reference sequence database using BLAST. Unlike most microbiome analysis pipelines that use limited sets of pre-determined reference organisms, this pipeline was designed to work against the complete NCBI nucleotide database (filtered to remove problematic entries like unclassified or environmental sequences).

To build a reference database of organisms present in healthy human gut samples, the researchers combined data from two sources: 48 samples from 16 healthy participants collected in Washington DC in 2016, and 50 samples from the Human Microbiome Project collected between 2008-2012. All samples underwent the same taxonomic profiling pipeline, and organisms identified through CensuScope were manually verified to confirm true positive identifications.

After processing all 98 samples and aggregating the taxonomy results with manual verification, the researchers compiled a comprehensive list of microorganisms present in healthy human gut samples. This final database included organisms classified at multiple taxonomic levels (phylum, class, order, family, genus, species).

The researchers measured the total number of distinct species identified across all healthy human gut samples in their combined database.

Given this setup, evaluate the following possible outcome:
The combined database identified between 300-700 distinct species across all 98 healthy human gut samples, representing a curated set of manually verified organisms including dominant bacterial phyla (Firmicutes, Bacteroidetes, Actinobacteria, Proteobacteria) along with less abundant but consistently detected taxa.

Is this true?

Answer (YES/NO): NO